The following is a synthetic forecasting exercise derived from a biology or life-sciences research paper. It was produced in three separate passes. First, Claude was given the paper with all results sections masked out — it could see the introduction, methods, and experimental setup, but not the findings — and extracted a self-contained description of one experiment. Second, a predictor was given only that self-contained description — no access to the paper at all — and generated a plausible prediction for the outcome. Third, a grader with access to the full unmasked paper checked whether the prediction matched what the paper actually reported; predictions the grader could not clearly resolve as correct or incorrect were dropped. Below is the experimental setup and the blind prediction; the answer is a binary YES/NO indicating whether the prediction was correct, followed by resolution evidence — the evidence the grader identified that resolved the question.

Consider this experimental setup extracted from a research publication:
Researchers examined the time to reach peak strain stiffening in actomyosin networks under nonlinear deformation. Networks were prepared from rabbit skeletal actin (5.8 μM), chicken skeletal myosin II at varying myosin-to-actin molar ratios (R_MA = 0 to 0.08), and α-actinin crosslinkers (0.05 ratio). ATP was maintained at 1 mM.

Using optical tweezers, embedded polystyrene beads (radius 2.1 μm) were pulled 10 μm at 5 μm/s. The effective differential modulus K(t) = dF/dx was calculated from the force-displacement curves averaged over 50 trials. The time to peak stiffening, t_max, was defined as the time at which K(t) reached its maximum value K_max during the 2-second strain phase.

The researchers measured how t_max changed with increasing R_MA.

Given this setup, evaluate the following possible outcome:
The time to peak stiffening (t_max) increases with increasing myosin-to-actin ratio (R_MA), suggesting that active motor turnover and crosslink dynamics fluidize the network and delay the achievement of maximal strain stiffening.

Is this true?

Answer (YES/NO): NO